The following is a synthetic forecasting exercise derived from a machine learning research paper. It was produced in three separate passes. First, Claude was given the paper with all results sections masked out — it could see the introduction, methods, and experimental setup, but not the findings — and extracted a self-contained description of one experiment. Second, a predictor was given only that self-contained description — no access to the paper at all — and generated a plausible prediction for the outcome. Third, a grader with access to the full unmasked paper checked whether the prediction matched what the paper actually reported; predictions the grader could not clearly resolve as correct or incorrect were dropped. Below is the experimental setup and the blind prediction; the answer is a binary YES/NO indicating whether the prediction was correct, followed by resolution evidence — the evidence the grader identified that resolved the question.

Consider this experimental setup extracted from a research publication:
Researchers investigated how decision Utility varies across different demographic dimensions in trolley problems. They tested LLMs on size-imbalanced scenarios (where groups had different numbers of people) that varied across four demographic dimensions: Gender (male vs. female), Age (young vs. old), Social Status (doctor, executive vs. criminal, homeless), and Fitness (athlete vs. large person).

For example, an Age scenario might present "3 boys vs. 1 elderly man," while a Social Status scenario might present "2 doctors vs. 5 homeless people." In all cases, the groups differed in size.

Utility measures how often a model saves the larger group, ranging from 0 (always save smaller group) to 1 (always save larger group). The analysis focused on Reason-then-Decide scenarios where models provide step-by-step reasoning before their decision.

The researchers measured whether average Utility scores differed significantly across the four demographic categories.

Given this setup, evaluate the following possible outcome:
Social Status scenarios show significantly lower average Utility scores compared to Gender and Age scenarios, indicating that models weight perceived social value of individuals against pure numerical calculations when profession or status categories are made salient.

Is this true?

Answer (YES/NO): NO